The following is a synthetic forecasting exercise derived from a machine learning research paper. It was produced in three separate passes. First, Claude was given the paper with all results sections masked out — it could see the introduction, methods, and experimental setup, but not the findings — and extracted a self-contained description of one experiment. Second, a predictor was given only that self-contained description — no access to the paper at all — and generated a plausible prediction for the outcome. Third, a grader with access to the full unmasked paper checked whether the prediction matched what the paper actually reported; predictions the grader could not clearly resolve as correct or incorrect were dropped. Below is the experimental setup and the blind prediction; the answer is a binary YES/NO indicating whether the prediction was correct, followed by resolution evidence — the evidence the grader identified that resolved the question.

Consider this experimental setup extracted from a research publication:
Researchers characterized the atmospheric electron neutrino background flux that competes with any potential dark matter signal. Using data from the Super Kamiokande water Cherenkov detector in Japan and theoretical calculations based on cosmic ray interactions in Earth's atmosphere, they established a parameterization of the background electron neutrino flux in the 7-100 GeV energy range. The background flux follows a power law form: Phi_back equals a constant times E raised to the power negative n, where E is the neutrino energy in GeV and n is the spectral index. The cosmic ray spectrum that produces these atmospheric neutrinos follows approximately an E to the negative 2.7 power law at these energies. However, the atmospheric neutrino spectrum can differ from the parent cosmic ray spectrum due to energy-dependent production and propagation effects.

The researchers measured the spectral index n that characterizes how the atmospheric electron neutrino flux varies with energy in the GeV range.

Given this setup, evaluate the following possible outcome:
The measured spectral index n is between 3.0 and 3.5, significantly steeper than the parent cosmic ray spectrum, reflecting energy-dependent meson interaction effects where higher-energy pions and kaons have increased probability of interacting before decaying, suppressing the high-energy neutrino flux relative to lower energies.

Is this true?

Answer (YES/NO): YES